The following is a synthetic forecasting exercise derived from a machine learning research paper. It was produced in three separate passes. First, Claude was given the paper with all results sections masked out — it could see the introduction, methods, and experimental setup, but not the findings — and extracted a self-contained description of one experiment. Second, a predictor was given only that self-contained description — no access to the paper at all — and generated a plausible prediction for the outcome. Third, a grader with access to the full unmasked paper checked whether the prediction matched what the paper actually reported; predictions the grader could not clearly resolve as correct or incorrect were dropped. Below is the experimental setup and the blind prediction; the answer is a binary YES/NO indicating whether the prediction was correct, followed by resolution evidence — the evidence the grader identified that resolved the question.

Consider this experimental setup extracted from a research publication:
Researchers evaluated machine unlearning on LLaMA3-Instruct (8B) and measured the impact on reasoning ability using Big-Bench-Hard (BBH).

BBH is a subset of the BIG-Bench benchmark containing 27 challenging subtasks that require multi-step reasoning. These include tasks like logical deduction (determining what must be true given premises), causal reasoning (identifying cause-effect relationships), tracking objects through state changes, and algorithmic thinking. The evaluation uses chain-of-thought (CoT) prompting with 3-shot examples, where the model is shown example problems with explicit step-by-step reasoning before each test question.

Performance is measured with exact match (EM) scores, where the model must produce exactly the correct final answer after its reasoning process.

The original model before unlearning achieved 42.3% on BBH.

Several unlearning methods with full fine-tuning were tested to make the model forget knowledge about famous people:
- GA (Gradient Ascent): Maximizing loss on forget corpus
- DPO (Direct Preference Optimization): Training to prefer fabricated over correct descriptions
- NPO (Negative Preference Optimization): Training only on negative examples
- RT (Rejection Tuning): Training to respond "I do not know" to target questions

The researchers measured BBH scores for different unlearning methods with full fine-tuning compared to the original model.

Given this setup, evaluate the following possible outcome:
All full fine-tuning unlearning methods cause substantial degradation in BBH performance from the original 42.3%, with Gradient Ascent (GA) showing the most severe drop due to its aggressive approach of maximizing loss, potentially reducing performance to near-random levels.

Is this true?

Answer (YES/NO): NO